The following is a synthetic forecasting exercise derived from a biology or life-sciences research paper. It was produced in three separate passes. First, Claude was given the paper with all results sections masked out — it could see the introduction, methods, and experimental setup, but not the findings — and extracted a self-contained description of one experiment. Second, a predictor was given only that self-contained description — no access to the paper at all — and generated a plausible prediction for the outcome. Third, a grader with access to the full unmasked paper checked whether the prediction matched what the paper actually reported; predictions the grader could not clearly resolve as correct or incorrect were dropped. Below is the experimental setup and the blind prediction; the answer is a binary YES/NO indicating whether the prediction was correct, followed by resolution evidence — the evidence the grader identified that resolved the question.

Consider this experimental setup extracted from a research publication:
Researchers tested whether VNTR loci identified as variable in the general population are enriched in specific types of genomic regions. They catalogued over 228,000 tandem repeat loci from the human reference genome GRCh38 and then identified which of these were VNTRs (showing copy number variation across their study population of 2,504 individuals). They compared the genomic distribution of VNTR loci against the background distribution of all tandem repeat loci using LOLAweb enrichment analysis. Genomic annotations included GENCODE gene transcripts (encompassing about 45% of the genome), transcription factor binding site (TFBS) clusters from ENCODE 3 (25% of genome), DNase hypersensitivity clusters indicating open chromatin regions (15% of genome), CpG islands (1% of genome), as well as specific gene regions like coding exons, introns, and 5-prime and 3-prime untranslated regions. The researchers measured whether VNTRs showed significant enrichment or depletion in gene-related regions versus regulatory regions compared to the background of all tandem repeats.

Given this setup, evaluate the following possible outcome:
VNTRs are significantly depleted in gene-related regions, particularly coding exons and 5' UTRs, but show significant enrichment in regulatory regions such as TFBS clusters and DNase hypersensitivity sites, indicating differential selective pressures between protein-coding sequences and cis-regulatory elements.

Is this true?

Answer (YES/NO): NO